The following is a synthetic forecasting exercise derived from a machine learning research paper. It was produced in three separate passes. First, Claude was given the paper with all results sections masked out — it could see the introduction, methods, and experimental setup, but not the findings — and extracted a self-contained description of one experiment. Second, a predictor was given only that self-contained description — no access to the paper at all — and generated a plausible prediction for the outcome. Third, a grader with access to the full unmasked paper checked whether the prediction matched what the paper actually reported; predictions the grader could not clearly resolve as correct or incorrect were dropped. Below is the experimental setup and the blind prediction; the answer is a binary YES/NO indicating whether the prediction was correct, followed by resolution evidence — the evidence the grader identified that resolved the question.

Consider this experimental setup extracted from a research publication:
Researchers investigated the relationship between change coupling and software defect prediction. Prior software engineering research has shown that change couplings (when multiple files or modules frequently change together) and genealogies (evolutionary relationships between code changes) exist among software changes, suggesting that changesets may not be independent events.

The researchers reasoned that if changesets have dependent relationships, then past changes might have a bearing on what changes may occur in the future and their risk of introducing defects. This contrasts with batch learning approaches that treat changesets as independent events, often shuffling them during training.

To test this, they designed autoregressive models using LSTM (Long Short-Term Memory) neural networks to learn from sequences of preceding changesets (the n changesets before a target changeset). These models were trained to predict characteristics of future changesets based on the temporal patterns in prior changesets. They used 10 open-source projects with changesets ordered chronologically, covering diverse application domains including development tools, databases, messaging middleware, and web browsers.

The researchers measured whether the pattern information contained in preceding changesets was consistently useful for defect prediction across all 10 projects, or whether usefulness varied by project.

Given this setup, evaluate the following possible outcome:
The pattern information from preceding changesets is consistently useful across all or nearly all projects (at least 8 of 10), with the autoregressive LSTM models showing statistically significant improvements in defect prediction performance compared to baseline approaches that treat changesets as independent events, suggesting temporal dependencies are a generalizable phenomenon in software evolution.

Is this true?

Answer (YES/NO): NO